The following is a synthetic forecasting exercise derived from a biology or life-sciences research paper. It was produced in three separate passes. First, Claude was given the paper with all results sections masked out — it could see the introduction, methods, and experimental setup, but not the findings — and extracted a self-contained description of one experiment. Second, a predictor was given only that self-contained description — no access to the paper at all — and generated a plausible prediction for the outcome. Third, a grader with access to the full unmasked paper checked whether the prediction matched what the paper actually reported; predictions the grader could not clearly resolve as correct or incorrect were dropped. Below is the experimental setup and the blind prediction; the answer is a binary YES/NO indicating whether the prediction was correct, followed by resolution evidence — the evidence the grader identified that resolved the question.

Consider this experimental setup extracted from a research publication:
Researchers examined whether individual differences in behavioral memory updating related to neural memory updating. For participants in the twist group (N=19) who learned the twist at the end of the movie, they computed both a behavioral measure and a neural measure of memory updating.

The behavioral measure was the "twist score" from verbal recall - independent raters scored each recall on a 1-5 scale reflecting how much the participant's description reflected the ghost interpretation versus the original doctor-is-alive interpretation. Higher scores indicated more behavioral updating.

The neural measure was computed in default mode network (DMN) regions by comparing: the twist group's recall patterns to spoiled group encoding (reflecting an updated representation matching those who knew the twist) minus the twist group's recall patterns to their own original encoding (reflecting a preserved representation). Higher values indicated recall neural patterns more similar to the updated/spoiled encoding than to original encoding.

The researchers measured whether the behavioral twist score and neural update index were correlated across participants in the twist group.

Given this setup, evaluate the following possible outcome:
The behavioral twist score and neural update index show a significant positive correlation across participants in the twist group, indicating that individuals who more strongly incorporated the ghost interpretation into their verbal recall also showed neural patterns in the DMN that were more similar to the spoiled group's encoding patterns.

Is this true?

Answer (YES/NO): NO